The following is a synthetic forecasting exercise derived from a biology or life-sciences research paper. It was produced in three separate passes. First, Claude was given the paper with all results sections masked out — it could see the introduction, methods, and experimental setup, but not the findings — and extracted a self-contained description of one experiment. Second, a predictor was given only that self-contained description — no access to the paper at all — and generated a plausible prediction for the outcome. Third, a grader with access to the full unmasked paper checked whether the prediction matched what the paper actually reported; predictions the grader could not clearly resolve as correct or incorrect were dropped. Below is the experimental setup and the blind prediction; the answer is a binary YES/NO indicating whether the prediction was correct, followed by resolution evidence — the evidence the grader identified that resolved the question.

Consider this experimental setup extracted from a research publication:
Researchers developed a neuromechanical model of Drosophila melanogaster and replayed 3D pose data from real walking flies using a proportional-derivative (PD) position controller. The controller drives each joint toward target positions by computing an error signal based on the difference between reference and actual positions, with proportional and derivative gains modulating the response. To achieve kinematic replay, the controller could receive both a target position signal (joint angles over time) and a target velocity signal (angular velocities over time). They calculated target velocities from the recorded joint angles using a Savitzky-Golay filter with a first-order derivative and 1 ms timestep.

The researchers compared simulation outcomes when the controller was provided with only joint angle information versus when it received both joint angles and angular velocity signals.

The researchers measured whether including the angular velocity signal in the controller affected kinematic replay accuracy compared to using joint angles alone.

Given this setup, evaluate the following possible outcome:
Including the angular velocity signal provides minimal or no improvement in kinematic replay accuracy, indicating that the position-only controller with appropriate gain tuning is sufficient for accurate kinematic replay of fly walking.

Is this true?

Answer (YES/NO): NO